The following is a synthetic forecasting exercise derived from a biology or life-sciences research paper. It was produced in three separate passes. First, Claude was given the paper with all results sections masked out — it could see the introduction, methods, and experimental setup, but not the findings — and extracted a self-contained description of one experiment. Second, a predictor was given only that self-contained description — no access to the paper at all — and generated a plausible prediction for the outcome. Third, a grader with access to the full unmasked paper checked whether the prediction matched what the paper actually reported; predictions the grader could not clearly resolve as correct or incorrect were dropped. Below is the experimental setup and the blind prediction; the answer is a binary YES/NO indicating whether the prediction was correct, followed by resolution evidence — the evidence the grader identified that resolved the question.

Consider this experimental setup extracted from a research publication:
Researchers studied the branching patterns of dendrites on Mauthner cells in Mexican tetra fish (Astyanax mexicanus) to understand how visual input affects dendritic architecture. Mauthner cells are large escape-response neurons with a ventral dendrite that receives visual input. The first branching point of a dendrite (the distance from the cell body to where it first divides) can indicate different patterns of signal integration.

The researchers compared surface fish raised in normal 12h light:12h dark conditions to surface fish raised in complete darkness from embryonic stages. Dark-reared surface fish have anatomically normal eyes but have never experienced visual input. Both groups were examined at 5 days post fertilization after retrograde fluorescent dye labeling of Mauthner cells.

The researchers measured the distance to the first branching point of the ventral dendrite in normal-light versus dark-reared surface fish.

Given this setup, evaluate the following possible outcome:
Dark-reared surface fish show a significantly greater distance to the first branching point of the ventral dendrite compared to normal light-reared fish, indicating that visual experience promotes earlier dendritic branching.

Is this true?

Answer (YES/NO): YES